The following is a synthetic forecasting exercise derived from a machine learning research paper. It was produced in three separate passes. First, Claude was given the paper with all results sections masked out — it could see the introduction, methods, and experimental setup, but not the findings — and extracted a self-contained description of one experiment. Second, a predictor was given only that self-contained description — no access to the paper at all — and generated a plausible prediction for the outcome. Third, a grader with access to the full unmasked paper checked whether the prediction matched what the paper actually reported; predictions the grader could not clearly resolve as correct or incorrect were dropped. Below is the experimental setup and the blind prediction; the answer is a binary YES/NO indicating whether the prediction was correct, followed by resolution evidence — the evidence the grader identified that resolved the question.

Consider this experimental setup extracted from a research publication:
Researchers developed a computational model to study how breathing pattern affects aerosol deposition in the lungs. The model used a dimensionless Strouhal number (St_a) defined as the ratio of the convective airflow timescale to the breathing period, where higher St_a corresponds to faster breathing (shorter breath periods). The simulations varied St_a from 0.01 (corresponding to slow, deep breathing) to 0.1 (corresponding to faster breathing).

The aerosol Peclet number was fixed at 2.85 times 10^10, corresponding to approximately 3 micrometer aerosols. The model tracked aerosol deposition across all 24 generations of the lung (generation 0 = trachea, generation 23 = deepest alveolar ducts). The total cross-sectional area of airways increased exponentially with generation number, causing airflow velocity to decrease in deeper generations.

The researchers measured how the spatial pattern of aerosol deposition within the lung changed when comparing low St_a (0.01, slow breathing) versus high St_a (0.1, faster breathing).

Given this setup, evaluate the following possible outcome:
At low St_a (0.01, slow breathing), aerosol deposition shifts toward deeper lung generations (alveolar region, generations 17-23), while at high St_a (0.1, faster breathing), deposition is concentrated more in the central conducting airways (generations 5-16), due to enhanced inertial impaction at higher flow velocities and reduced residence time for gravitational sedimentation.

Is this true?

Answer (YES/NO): NO